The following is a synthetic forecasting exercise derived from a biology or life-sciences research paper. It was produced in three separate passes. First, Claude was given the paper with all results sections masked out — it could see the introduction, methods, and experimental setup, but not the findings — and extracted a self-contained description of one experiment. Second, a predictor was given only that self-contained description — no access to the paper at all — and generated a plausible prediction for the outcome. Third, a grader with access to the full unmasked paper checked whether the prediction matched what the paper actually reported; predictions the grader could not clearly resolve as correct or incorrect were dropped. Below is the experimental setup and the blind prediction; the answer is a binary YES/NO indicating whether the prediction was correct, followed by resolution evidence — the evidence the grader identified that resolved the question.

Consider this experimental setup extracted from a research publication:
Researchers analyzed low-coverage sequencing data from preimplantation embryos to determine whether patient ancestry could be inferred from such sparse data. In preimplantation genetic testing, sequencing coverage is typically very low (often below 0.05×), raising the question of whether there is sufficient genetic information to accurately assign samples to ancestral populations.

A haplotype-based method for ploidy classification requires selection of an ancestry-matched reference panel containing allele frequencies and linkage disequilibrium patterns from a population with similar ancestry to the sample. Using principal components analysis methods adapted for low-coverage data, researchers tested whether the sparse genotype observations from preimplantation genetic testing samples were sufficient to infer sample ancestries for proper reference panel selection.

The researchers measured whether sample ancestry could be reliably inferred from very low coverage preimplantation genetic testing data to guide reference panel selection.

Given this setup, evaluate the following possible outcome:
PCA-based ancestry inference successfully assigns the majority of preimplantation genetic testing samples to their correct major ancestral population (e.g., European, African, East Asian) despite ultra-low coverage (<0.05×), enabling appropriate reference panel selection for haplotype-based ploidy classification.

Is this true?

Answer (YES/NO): YES